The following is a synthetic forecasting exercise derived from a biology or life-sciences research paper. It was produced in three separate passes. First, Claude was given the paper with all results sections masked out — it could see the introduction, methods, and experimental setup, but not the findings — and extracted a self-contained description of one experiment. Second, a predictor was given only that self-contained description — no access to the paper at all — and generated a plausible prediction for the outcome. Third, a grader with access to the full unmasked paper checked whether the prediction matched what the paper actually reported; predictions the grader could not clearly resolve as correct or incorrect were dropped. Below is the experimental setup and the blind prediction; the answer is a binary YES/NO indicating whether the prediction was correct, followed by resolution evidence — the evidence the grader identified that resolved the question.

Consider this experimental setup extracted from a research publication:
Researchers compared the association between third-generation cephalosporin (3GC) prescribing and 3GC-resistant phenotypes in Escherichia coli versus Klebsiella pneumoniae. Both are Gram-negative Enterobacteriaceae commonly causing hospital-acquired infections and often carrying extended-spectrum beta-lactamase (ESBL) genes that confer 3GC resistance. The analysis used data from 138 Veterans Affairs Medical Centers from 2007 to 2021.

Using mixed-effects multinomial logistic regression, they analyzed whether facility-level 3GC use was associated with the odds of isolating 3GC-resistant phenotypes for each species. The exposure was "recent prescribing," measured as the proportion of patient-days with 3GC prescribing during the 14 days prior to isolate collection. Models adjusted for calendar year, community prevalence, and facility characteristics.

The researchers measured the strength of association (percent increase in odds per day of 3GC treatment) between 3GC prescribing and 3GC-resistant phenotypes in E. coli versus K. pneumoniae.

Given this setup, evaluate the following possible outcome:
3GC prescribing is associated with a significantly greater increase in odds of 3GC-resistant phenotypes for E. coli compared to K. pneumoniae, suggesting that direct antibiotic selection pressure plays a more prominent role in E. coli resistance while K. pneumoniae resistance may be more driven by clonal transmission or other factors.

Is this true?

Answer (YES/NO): YES